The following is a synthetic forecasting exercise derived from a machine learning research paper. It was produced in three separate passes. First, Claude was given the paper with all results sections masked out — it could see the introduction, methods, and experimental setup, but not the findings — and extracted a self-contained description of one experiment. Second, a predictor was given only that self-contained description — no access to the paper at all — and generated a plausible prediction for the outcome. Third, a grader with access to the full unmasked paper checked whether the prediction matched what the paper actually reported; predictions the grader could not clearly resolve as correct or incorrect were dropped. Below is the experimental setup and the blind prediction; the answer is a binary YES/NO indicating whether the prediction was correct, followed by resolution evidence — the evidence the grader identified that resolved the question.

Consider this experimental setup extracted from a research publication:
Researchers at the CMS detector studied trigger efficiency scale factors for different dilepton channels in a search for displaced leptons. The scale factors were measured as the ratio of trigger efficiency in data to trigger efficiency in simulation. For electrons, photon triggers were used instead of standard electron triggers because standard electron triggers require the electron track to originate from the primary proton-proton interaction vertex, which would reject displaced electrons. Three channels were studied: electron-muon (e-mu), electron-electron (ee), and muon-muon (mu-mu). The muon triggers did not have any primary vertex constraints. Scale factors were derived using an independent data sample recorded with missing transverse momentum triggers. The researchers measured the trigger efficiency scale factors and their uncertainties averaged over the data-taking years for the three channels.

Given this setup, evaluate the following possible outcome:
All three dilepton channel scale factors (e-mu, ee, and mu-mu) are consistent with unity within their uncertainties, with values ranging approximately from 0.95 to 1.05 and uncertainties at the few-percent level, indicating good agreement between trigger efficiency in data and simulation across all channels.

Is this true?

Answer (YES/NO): NO